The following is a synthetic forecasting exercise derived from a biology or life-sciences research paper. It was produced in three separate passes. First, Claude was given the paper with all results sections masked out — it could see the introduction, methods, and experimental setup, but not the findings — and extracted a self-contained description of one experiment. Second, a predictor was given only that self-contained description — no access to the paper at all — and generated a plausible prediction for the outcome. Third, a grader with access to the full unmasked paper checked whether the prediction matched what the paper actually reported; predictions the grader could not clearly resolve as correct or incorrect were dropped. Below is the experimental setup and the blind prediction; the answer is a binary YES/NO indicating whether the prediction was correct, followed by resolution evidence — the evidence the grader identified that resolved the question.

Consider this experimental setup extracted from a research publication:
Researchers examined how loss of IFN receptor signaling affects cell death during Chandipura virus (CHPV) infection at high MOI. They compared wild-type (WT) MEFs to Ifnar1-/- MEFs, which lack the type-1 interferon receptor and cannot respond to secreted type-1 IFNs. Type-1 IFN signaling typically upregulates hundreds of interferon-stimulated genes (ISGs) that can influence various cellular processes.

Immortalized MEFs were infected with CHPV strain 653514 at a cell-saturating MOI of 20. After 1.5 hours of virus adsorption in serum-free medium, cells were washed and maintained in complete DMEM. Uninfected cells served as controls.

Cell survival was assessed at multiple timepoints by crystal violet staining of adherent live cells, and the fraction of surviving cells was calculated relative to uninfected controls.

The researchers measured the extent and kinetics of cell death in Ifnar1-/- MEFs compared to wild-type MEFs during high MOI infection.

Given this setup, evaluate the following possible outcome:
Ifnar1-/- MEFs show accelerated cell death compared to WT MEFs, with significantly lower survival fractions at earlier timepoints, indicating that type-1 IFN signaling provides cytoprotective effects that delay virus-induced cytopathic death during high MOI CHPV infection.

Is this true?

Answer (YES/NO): NO